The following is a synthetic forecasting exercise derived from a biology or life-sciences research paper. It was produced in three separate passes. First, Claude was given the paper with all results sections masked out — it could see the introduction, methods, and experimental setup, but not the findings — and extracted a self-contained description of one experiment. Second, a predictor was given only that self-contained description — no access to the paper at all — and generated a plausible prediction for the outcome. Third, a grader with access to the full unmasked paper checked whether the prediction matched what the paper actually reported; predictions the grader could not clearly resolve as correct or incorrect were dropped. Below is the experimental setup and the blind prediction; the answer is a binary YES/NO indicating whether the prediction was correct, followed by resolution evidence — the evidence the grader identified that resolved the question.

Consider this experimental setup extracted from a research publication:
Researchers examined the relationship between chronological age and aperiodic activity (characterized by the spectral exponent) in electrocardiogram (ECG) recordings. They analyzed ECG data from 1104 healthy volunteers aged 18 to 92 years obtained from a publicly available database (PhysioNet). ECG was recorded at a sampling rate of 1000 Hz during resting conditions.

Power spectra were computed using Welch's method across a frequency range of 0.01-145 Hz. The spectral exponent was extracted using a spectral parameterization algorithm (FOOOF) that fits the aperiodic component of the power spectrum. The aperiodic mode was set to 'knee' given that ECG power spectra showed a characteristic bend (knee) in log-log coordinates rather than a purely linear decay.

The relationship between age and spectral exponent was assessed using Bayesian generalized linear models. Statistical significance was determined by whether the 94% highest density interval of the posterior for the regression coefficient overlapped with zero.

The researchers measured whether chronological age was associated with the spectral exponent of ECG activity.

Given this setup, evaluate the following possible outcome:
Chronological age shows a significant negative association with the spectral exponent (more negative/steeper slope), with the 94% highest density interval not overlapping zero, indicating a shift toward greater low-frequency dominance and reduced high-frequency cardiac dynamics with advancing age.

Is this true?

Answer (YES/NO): YES